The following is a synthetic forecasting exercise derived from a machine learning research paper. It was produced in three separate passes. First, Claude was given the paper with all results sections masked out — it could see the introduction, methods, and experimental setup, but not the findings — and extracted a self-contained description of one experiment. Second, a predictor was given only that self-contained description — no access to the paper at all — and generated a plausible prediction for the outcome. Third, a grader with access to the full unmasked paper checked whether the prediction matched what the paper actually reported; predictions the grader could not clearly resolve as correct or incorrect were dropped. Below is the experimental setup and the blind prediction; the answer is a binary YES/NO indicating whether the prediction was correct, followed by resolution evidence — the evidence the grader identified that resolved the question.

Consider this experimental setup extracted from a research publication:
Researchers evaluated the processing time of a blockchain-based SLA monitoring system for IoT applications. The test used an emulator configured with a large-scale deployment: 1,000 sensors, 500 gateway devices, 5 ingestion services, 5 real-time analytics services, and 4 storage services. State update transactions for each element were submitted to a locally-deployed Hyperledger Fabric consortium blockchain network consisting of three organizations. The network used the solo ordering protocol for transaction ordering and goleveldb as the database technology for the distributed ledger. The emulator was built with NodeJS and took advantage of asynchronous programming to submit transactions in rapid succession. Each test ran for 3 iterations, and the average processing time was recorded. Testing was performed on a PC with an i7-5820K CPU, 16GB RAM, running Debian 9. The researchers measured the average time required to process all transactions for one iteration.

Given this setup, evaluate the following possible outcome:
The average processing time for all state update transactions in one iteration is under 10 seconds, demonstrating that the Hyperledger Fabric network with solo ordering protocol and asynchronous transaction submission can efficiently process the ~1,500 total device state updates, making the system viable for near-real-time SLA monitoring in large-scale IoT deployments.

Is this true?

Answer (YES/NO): NO